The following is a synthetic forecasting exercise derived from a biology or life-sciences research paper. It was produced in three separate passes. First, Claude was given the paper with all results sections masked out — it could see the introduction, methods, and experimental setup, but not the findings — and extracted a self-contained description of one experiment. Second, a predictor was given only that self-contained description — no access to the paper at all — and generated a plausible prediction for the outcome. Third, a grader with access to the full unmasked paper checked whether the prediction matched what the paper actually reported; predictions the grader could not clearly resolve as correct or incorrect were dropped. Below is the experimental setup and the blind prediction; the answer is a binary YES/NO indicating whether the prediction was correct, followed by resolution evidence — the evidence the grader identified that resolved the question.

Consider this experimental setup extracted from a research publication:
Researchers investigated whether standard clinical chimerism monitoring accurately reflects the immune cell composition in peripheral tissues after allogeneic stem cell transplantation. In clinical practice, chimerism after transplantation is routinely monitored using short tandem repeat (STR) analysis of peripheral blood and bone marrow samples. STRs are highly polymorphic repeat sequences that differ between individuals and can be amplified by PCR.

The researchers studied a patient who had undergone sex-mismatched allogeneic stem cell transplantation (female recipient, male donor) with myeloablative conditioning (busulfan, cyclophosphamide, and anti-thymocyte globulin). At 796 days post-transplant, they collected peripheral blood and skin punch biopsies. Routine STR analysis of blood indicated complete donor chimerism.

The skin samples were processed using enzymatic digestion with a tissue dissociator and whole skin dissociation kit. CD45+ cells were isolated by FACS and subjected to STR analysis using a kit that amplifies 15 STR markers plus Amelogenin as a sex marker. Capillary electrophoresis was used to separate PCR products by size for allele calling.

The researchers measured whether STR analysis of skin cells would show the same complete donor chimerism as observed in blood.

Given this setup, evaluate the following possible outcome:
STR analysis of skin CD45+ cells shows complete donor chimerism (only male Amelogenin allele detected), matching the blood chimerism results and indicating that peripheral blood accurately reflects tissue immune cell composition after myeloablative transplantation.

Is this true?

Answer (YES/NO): NO